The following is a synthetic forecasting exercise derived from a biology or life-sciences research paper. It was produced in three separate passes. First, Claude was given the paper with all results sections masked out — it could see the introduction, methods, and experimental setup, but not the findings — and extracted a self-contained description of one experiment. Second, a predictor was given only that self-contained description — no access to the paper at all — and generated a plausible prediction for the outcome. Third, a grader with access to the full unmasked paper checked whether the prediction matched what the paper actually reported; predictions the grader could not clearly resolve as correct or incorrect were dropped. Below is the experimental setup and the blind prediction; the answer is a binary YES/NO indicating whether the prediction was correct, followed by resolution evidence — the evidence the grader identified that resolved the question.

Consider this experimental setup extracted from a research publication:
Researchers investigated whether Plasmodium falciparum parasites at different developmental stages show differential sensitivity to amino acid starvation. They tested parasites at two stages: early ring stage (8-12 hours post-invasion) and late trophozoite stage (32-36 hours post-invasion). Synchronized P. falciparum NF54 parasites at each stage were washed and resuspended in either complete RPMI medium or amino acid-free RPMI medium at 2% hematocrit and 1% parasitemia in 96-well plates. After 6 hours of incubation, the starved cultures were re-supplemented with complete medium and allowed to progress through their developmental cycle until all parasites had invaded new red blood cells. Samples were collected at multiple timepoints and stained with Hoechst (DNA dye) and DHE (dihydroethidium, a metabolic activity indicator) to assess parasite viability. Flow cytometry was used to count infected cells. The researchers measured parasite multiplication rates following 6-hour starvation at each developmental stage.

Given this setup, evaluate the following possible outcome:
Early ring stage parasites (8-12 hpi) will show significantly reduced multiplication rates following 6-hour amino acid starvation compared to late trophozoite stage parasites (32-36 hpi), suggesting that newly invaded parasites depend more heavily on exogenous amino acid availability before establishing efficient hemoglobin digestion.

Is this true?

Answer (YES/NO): NO